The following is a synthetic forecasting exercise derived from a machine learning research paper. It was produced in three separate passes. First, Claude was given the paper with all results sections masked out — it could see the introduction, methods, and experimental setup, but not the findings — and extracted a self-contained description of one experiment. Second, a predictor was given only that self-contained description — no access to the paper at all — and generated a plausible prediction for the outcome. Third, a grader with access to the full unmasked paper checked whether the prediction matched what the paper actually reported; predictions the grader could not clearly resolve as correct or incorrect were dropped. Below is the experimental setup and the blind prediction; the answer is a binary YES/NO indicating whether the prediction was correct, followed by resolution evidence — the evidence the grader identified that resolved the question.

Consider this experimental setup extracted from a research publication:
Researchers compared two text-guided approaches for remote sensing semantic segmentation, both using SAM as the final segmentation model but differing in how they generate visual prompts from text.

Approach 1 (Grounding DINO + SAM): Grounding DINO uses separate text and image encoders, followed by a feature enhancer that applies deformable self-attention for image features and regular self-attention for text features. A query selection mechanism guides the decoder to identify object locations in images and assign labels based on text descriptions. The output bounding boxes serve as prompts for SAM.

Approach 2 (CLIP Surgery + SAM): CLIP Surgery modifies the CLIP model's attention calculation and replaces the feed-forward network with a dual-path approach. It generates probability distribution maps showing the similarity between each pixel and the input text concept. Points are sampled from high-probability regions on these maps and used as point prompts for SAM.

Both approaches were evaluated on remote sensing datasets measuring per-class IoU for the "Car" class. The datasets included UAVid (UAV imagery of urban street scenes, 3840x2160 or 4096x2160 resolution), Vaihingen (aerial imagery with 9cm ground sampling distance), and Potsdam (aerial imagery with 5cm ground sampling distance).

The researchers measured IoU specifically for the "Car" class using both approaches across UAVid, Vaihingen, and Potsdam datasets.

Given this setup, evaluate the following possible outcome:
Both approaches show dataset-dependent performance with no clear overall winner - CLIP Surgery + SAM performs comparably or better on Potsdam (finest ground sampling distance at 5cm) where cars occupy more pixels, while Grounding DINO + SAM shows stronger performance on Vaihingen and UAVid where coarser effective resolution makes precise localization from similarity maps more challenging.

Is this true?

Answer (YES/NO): NO